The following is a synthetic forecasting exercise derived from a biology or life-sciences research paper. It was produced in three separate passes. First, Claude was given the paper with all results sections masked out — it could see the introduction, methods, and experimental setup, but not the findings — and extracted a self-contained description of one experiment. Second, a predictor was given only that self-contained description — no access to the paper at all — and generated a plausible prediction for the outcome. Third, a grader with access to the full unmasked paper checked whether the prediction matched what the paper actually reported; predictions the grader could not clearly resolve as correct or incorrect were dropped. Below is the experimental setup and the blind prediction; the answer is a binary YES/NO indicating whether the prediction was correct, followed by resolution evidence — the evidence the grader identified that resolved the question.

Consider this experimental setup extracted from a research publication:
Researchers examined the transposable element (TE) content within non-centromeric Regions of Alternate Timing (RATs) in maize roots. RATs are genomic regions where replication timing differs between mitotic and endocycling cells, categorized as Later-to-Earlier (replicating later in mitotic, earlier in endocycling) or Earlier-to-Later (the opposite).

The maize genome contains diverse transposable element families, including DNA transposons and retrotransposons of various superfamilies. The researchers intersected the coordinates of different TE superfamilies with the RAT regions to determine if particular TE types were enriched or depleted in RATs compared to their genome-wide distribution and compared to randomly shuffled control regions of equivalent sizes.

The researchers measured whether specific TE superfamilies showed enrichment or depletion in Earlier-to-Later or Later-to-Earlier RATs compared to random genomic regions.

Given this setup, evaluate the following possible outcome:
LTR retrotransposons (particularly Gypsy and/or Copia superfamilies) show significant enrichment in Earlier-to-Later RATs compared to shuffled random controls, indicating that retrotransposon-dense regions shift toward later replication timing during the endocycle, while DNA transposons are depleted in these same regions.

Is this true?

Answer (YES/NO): NO